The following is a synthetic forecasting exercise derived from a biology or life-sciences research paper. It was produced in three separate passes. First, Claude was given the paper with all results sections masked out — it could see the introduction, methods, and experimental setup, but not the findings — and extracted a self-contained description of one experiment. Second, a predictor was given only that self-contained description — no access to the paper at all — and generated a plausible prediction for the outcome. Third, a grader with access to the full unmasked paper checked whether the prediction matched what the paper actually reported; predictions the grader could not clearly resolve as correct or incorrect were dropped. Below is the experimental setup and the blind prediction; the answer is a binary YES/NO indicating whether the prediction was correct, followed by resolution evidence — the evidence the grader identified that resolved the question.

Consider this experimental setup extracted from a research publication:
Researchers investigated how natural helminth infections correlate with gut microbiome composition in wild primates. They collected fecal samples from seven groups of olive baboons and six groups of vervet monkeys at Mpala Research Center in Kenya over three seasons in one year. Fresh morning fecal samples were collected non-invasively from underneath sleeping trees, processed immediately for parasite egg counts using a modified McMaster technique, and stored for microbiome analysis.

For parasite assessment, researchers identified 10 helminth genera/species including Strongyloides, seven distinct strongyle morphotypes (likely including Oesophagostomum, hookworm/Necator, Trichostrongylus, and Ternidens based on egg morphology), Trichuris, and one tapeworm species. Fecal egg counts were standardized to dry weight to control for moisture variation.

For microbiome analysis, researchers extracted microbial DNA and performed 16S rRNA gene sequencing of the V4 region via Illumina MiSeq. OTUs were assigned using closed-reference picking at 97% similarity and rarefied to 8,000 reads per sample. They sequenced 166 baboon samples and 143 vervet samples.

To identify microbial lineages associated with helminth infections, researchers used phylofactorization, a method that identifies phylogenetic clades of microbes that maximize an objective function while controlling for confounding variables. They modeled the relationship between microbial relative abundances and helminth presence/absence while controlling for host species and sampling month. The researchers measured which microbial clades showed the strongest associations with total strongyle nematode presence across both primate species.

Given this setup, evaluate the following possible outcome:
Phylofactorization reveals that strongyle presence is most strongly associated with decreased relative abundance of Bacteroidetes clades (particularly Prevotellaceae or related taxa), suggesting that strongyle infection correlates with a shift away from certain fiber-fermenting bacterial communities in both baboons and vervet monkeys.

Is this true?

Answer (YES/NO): YES